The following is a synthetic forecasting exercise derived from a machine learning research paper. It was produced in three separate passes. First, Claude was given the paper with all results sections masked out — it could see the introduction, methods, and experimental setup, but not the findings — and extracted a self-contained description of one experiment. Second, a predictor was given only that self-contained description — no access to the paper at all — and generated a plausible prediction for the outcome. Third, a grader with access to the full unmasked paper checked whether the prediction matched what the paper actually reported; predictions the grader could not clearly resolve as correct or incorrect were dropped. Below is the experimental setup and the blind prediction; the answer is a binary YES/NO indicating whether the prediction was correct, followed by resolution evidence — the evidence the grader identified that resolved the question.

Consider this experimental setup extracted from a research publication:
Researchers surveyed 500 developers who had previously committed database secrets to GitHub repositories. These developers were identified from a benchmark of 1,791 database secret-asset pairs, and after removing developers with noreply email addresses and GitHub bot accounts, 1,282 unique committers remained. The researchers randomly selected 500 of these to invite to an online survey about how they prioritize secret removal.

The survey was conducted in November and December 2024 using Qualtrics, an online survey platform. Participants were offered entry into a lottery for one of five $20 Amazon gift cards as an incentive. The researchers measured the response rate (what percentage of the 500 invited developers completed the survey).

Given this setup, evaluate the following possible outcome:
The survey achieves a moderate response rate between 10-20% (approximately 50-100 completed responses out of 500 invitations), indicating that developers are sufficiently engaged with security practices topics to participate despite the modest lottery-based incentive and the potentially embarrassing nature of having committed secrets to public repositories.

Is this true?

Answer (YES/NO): YES